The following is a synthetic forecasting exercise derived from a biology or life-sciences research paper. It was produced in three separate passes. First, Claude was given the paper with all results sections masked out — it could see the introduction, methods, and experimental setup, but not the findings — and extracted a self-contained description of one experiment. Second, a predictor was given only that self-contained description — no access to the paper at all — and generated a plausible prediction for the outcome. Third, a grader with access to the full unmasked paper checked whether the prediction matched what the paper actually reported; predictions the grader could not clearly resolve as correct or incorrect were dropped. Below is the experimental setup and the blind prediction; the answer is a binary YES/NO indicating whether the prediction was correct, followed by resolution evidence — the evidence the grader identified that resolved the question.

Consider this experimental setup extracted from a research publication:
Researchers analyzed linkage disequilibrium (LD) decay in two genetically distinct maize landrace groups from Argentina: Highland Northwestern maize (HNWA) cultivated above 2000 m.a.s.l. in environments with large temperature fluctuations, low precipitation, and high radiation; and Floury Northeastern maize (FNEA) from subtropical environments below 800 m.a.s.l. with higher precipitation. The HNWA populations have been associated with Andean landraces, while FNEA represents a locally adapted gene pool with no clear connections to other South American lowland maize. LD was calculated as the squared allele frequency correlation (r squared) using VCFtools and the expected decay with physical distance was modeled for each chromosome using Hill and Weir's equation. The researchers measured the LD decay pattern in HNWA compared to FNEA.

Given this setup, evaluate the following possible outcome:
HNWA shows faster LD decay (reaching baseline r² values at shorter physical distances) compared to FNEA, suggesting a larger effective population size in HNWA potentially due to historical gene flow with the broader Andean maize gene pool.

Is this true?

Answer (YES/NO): YES